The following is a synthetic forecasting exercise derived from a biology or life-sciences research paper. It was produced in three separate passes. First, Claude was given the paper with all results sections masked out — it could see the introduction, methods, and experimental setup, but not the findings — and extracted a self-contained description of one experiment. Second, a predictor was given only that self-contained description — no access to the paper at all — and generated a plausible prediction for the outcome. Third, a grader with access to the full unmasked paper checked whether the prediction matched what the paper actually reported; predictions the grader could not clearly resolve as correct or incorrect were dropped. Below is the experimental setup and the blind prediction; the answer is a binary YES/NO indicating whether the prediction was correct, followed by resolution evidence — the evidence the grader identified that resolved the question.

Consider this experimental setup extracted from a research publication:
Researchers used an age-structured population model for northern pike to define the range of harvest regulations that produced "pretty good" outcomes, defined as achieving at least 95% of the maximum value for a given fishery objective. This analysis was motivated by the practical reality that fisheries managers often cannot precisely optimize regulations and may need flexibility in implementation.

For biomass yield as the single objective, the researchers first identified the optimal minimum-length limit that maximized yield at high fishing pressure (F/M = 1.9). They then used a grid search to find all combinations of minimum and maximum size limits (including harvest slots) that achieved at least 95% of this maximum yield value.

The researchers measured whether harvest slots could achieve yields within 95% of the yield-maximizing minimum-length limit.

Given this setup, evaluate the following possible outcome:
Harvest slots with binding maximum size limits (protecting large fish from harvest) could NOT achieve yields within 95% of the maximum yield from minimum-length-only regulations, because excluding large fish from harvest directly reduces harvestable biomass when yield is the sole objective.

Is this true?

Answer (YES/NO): NO